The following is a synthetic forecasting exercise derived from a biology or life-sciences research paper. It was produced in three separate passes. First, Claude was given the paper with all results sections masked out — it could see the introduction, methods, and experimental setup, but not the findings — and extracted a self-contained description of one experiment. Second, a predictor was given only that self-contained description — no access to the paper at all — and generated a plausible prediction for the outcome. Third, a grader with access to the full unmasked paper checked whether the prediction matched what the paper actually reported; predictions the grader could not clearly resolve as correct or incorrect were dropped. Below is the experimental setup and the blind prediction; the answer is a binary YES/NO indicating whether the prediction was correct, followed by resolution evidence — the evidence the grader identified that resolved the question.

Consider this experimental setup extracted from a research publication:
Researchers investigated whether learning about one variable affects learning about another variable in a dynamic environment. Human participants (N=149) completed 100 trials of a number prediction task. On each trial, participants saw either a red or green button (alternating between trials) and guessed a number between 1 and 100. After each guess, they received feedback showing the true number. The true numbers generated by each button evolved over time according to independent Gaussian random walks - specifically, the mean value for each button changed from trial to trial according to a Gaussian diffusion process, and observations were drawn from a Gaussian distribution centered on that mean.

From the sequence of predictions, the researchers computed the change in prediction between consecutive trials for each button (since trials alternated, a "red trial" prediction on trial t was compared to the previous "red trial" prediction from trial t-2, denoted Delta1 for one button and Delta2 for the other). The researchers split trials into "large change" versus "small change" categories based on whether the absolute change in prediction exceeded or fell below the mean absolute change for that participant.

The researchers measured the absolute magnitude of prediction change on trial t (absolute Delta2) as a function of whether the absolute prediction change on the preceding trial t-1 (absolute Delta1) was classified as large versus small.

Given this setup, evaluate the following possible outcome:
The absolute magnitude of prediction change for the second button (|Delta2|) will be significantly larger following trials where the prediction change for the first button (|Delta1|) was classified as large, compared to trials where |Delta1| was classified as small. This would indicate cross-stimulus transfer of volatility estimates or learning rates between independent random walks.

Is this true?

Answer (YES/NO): YES